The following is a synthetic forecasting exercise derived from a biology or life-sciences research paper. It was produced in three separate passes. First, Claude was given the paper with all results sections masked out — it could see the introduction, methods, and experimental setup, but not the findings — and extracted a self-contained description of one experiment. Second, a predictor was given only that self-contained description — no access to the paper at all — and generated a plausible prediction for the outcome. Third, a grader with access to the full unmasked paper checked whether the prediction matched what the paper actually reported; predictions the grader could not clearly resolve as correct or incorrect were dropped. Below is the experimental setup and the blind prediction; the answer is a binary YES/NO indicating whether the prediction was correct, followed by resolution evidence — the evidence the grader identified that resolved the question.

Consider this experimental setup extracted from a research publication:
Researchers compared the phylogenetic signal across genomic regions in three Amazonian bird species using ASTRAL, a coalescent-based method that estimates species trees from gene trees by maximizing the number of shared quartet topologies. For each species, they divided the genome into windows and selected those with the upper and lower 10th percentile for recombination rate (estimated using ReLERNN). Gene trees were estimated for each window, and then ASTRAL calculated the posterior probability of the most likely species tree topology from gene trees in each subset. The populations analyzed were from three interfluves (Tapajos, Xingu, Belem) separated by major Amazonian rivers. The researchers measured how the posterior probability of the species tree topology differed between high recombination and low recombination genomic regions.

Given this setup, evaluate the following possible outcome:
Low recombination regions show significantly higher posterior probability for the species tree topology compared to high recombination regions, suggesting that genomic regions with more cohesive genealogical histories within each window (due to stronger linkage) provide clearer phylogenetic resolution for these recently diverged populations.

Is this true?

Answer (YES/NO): YES